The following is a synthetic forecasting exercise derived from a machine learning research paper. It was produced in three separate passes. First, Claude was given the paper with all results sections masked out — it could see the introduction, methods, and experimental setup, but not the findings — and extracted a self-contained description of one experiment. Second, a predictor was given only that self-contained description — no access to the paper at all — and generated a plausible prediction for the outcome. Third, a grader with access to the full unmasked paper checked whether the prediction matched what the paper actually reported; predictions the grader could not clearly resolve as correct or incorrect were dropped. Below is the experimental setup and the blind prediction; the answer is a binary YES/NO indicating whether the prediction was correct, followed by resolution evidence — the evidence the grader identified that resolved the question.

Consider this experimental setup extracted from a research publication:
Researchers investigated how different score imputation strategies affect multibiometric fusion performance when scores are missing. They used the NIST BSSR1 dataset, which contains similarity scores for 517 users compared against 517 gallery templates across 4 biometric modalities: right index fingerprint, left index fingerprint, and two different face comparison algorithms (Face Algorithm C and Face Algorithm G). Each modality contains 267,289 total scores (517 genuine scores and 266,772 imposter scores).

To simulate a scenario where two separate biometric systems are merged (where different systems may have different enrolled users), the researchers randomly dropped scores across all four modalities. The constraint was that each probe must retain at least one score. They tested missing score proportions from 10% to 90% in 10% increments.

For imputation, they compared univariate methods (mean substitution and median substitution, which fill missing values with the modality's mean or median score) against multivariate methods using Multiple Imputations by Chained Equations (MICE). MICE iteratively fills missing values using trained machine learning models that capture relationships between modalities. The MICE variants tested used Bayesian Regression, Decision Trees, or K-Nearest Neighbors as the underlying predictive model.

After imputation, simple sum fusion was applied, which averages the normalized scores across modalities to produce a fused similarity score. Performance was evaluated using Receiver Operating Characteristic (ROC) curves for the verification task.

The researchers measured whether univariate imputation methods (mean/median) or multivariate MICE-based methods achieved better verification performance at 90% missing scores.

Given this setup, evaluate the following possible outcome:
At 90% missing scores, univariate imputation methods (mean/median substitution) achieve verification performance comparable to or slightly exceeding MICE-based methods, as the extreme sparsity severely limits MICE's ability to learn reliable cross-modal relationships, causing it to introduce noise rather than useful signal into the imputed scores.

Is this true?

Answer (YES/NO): NO